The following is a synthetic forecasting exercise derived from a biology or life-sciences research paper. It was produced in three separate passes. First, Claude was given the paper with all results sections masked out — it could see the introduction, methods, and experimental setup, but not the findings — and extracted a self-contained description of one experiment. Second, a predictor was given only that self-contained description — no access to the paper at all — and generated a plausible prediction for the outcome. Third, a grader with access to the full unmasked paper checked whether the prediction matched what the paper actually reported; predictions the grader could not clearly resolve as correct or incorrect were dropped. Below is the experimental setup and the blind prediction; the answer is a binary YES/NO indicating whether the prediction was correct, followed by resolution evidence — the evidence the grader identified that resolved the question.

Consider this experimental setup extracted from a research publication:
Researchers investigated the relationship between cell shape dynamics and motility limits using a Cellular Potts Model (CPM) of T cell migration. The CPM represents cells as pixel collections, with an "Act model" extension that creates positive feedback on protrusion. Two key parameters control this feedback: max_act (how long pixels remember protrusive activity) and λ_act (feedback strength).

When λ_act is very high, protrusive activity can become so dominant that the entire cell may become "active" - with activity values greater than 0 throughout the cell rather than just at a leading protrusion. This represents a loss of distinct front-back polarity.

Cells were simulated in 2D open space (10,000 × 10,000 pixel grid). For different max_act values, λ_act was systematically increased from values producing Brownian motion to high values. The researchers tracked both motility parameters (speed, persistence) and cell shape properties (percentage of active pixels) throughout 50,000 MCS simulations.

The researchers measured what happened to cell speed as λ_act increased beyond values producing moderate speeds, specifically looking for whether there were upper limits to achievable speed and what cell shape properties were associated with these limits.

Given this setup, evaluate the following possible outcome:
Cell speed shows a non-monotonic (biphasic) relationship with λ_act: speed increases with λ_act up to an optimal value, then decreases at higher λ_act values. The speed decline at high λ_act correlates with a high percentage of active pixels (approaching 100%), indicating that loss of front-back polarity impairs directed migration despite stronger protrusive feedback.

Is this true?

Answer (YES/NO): NO